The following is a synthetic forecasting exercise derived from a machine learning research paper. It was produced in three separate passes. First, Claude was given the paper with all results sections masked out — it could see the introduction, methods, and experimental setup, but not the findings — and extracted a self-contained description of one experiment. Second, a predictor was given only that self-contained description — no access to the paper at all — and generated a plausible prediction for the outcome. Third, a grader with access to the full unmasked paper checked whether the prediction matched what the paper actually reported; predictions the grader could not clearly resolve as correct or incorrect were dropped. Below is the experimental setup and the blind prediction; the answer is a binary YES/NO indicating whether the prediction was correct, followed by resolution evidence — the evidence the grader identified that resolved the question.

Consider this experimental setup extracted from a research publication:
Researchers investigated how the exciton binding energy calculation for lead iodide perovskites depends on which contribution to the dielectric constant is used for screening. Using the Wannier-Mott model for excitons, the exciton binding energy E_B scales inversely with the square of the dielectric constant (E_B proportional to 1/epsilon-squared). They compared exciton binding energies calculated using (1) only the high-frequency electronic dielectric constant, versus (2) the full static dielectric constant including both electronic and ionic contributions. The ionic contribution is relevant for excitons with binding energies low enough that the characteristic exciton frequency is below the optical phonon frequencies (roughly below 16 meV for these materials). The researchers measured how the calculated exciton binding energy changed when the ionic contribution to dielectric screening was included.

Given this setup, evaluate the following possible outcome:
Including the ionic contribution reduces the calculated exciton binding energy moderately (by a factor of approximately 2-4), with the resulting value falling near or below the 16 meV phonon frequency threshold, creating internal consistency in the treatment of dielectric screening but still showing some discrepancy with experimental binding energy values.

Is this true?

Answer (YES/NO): NO